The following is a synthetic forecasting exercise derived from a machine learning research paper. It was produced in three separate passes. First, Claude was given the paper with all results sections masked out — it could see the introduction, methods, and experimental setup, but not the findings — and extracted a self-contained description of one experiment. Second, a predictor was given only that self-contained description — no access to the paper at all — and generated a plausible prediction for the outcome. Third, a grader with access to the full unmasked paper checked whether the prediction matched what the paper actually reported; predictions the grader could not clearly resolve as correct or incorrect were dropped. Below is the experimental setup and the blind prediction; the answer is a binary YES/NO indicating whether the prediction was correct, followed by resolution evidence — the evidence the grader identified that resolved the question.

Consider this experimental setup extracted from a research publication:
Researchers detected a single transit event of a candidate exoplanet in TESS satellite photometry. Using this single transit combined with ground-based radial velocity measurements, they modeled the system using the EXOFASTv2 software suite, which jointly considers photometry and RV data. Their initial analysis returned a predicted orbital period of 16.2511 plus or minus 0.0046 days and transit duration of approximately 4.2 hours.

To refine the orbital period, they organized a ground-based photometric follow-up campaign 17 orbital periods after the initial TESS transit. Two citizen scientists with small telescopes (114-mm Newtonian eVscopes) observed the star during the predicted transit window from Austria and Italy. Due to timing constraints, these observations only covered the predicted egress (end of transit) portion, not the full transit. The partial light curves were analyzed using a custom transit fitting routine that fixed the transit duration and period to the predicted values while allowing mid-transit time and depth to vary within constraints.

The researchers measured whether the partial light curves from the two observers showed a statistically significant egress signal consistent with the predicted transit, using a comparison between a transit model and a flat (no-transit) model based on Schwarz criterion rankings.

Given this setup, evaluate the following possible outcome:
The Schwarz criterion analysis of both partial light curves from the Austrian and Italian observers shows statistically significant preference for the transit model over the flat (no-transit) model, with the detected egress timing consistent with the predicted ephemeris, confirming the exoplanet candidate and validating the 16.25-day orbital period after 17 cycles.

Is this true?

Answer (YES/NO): NO